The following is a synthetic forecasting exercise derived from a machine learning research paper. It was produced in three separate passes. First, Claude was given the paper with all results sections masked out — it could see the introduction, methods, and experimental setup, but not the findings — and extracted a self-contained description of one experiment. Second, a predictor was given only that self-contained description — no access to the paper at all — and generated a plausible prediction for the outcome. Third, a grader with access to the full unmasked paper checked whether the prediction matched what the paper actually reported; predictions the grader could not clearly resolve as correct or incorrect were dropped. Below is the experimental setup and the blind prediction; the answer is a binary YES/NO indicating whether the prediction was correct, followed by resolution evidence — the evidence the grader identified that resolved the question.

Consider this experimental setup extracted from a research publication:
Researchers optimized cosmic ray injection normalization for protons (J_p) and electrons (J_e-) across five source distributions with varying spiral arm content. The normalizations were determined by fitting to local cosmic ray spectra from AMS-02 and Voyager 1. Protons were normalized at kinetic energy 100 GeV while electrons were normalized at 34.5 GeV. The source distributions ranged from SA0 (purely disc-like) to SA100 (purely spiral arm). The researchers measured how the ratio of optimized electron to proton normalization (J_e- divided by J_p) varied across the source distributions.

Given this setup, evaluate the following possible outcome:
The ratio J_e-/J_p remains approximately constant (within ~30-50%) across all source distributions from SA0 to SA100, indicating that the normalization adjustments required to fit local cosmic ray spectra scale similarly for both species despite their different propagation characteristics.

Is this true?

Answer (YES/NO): YES